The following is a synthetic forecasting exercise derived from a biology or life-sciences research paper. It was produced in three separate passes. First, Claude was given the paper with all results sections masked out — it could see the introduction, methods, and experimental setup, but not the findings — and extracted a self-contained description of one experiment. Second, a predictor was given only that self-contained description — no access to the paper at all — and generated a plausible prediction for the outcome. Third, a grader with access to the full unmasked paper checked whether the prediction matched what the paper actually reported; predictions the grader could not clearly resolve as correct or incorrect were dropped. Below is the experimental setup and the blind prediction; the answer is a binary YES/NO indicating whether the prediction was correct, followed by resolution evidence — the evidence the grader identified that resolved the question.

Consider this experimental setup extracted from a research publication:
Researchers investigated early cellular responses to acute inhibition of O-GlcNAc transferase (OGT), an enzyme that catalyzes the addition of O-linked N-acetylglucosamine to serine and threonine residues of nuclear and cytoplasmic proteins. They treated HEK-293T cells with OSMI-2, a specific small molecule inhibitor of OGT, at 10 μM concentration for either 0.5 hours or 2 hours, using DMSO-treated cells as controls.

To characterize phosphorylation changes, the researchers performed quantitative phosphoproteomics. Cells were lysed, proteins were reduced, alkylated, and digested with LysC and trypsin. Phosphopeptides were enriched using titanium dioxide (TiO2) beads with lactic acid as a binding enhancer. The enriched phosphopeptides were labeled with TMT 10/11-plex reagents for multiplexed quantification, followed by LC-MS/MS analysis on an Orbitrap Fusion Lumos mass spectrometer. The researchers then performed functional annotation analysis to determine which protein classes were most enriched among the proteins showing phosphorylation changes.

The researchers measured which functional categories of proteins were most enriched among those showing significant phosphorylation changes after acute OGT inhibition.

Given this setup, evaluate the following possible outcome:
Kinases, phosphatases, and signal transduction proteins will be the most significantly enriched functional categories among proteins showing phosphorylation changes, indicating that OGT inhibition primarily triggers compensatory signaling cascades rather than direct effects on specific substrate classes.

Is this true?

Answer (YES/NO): NO